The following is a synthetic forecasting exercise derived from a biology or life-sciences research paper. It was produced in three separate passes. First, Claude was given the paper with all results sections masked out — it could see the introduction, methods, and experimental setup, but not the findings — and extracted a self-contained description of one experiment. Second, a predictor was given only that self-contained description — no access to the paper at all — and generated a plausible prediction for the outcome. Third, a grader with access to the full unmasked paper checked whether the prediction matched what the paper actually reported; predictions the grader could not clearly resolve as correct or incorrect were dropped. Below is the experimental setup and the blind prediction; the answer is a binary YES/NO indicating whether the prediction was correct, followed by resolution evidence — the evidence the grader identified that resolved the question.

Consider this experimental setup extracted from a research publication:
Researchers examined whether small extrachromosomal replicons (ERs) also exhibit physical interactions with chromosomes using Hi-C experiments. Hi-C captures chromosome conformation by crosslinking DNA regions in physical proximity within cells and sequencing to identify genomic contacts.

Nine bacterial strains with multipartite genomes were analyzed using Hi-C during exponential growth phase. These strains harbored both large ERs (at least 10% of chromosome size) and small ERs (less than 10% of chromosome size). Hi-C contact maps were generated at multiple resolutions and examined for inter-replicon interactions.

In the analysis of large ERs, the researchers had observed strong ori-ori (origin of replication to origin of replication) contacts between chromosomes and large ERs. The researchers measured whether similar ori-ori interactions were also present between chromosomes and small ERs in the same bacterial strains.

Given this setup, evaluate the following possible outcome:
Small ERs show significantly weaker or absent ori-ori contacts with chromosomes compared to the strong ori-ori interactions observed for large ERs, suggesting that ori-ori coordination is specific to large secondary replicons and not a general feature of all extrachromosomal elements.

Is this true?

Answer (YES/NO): NO